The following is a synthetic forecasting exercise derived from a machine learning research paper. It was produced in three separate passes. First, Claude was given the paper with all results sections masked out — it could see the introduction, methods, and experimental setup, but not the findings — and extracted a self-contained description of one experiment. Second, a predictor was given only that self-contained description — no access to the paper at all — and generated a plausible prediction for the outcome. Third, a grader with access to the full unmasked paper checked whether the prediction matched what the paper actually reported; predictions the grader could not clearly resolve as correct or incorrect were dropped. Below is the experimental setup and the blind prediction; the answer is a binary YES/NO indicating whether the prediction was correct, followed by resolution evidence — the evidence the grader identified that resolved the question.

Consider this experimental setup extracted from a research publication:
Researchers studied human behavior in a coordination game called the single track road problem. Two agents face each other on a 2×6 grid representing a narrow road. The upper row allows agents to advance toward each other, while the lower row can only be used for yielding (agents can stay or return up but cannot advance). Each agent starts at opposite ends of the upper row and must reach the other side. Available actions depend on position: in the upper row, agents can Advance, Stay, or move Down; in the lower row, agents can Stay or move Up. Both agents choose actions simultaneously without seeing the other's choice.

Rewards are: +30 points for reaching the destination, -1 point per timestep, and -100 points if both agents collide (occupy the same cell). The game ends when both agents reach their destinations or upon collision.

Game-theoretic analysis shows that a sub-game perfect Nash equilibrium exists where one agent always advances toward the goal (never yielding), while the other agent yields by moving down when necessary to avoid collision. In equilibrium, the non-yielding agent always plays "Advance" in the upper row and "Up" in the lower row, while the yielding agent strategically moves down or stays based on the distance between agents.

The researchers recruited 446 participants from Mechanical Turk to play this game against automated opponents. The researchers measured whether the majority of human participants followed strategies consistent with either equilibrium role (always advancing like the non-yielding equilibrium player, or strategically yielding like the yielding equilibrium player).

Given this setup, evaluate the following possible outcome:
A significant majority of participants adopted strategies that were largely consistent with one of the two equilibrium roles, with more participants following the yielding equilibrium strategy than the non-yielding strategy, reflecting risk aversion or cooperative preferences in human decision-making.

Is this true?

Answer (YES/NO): NO